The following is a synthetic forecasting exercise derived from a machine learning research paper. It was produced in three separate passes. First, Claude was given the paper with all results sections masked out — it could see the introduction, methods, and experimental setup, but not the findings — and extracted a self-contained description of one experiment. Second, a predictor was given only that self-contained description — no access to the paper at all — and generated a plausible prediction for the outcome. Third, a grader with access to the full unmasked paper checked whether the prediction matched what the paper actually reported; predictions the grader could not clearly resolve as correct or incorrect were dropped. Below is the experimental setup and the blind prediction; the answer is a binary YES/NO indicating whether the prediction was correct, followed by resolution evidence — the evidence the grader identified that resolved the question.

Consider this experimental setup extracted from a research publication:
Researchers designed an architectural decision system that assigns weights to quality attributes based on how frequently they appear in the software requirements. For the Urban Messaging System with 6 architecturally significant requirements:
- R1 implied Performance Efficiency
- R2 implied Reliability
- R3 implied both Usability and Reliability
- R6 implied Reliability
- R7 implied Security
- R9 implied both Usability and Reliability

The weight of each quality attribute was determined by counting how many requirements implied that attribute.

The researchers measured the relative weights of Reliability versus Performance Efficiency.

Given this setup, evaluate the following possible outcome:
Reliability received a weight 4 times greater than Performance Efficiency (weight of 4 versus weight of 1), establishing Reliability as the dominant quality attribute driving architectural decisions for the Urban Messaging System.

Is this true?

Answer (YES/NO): YES